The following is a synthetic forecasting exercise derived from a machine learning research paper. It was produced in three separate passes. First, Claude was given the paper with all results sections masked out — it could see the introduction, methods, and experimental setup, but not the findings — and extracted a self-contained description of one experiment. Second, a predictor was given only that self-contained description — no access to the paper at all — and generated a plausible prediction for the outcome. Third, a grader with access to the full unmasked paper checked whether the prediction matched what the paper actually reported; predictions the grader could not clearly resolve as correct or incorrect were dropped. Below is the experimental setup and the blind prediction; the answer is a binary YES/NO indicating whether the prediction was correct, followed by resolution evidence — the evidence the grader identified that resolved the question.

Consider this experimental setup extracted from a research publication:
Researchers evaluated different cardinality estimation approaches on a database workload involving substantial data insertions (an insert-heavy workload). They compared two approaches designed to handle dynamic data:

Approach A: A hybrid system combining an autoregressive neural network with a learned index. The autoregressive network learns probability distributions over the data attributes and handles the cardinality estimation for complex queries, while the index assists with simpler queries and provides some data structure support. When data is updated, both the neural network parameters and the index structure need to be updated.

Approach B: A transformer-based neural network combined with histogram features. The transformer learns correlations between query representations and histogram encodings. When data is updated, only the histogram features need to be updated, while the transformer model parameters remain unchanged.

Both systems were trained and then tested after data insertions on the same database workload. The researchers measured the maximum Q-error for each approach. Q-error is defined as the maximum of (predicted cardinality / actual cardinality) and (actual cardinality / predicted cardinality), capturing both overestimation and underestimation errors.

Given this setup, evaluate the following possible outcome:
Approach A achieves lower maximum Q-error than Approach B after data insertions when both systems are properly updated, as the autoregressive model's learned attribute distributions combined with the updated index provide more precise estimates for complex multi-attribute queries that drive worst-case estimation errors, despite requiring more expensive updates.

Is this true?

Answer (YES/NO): NO